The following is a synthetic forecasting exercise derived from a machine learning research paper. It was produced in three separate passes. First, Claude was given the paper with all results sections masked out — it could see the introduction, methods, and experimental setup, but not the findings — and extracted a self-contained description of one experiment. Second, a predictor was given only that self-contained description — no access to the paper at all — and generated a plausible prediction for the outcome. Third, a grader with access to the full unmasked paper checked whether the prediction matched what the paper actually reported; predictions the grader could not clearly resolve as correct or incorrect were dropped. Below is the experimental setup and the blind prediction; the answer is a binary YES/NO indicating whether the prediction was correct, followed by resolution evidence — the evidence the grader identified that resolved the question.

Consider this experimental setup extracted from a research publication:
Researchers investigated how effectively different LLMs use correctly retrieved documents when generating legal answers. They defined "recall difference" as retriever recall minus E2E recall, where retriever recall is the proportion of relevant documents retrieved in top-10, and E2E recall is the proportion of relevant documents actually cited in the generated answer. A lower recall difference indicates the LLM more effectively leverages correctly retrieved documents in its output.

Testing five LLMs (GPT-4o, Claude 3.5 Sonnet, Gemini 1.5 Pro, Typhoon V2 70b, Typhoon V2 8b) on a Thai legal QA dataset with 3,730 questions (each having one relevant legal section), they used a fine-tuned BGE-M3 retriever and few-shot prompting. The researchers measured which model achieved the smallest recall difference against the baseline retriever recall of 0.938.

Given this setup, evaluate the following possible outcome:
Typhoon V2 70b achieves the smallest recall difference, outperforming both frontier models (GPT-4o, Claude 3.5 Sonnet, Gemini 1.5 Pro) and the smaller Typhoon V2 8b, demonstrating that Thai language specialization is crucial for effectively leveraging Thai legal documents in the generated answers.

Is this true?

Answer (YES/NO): NO